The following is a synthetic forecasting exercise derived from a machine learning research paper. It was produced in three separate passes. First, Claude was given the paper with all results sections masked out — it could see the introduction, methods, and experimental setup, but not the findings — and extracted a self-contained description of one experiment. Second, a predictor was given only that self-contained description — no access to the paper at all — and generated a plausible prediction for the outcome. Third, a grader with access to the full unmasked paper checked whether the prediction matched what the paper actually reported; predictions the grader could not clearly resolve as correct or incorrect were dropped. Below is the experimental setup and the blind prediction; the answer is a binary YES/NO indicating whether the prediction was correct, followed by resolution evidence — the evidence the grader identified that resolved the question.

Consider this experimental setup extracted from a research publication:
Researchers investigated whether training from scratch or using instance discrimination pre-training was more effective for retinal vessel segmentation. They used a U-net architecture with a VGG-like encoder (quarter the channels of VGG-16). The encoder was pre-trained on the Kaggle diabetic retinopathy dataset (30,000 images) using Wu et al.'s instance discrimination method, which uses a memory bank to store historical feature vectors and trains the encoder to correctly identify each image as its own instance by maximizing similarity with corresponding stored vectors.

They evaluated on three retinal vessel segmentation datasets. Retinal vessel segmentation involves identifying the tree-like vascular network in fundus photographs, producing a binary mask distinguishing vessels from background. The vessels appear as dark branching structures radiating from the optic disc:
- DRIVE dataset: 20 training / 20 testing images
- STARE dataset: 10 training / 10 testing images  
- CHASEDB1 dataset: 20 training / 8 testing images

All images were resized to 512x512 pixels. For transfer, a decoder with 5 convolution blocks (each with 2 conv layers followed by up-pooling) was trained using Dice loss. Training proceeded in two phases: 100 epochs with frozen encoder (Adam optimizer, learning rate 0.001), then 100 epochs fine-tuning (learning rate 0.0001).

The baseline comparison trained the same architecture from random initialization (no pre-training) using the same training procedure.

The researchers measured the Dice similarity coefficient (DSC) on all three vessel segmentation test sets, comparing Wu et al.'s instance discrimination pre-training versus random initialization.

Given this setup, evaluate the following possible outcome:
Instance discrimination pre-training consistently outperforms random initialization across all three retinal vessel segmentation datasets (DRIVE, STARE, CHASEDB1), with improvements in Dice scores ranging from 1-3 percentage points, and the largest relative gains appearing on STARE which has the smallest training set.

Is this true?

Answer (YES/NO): NO